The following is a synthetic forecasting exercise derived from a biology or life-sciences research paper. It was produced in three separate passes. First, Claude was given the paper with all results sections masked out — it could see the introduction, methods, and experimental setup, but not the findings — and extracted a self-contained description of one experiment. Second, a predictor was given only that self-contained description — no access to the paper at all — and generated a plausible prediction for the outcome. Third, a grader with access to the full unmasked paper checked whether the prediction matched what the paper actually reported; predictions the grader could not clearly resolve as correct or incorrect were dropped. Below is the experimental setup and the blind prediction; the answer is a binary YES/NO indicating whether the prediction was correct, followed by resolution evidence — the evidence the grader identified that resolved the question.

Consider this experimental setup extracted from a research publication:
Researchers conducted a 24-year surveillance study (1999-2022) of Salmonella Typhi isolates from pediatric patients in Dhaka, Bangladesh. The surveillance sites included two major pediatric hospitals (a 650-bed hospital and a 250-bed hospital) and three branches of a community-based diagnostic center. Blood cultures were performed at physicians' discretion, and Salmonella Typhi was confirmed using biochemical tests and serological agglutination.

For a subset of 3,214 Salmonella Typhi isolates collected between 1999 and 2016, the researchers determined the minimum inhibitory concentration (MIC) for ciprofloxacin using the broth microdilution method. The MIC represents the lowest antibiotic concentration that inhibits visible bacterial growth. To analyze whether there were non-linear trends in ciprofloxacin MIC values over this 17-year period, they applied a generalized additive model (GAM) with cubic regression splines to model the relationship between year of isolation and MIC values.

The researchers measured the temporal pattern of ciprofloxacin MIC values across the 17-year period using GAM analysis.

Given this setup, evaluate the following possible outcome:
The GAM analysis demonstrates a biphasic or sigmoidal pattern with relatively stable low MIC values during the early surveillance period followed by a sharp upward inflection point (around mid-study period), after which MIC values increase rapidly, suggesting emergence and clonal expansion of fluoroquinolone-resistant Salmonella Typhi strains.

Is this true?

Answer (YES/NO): NO